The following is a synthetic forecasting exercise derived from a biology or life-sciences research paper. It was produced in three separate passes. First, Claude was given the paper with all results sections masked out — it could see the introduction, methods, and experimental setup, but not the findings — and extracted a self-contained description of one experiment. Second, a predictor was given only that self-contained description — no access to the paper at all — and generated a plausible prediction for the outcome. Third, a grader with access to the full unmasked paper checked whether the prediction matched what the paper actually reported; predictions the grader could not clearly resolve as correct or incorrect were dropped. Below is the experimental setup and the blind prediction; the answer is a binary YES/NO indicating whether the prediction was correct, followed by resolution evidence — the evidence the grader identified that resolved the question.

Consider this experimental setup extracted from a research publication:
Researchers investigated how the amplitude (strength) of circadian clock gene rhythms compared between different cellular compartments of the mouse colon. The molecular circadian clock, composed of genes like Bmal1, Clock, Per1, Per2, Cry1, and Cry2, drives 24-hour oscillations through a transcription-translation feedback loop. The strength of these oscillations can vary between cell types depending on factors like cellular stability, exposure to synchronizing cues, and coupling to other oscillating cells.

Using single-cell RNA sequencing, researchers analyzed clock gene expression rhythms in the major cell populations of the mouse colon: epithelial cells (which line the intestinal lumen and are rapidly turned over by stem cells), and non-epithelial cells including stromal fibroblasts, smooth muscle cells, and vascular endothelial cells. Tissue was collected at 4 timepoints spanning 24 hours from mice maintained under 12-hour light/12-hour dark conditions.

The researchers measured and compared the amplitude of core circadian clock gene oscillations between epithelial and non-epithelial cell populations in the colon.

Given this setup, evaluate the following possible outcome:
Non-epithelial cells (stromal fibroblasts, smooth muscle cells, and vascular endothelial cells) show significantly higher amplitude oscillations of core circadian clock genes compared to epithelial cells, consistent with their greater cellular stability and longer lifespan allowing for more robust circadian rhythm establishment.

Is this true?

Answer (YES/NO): YES